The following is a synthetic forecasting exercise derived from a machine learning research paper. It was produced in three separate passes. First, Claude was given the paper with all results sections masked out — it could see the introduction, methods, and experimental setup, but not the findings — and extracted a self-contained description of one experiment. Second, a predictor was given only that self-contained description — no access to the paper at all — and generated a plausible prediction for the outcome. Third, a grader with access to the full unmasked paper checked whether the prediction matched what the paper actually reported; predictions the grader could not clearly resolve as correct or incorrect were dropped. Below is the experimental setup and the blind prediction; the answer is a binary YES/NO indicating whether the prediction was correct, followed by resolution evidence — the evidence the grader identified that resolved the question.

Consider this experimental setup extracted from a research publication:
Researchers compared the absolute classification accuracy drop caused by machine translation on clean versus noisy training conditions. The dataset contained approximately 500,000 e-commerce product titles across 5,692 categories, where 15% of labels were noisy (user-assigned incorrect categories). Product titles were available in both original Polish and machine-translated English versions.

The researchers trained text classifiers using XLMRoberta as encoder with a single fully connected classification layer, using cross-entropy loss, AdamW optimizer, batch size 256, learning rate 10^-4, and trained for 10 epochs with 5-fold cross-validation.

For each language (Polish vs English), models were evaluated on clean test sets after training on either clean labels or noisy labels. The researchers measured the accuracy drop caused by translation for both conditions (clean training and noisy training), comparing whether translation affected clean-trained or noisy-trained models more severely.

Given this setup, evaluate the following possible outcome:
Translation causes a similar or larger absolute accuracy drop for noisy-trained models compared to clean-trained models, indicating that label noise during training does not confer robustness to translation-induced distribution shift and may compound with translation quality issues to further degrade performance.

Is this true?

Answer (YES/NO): NO